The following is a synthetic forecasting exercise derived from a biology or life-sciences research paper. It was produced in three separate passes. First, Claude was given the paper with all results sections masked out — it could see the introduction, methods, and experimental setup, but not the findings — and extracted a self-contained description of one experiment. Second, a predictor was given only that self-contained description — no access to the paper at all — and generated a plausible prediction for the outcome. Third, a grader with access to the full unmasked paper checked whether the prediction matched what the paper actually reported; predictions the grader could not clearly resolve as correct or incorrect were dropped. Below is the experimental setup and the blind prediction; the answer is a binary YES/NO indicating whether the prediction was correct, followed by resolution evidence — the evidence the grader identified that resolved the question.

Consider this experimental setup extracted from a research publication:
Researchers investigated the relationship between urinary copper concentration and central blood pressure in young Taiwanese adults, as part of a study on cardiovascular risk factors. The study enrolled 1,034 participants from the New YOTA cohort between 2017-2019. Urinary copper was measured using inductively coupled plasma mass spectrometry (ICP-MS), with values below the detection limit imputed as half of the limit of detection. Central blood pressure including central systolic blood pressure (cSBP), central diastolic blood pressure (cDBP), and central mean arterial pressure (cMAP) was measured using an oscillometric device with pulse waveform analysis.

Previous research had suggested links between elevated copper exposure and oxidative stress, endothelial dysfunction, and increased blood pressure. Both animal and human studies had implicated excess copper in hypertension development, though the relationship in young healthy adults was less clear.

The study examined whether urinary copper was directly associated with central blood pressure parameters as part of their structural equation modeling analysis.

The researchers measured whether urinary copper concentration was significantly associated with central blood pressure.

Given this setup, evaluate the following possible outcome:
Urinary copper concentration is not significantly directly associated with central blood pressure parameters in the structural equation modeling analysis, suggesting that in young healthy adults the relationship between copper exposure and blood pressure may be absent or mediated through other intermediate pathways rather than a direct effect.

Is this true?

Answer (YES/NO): NO